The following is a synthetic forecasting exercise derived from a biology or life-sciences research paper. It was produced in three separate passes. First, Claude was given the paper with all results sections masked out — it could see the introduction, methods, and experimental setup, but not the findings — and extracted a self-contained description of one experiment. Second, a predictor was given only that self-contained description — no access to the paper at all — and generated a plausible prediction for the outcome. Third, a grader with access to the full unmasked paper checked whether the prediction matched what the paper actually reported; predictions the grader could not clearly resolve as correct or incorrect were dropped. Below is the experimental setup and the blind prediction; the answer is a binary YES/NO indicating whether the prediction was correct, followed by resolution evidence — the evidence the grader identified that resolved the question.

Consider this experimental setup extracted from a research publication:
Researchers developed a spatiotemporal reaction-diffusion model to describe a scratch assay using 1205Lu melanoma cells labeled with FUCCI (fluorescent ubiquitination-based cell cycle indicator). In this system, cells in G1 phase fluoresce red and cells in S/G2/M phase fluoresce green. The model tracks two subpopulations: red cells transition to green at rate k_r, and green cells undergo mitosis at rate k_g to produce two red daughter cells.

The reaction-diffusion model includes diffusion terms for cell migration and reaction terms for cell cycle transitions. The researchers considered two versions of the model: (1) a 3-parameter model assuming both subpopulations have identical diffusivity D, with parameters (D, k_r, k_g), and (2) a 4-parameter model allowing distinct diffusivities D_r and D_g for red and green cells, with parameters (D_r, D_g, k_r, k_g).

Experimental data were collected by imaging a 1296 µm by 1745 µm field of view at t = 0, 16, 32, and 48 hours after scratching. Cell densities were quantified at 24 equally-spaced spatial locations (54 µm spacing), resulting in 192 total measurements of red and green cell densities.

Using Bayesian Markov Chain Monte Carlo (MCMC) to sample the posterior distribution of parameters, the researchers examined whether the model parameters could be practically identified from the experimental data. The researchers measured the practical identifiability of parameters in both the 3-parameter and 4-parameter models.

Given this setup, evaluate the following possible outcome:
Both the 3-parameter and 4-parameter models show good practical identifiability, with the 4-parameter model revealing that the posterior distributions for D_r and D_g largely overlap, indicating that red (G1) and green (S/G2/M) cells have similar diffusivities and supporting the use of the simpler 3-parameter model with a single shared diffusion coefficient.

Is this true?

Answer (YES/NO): NO